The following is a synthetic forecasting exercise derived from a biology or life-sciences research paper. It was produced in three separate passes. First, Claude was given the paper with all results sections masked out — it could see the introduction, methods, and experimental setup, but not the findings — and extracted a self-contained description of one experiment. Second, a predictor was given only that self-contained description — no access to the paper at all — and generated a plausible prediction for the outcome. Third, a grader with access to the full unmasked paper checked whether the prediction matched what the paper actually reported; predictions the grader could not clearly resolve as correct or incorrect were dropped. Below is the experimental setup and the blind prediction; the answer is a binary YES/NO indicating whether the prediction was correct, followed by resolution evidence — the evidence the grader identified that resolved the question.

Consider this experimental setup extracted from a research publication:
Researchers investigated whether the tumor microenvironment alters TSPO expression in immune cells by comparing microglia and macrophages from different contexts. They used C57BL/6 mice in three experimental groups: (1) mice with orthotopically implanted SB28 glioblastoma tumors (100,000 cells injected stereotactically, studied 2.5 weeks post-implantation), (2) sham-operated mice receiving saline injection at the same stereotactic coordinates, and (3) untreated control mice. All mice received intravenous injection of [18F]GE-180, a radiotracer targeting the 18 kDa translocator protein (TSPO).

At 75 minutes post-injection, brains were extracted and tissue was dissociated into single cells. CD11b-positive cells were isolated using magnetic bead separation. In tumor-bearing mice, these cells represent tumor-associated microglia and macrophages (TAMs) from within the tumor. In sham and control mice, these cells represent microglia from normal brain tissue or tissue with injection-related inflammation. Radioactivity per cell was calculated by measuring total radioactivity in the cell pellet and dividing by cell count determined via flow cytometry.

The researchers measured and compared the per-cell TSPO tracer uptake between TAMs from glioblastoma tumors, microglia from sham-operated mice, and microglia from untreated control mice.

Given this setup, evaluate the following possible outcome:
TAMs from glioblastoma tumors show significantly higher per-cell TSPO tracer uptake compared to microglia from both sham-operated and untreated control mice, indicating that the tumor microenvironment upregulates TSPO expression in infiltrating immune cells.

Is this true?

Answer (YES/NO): YES